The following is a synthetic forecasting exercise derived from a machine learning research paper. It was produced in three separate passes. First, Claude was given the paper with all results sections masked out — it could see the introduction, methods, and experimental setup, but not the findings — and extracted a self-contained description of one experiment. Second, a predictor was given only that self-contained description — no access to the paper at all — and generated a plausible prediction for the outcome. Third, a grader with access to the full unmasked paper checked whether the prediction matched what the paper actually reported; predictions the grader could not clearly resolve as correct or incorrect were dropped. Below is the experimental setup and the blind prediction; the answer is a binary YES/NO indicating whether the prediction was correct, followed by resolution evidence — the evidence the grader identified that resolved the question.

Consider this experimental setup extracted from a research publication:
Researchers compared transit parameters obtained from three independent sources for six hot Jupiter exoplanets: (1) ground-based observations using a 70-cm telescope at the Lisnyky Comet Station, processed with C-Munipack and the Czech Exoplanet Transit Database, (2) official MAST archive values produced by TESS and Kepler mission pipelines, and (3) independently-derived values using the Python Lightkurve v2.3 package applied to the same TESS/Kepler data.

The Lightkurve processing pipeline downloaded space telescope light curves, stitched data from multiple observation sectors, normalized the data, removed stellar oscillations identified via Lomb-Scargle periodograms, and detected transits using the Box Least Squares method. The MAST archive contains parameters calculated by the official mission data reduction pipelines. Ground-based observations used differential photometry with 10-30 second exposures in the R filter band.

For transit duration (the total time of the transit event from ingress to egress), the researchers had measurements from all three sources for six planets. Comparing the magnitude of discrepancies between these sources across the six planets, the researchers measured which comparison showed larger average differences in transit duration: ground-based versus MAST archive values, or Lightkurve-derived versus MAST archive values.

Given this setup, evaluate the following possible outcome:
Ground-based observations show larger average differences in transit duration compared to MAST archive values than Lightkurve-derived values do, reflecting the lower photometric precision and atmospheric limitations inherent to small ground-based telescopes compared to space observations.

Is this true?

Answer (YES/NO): NO